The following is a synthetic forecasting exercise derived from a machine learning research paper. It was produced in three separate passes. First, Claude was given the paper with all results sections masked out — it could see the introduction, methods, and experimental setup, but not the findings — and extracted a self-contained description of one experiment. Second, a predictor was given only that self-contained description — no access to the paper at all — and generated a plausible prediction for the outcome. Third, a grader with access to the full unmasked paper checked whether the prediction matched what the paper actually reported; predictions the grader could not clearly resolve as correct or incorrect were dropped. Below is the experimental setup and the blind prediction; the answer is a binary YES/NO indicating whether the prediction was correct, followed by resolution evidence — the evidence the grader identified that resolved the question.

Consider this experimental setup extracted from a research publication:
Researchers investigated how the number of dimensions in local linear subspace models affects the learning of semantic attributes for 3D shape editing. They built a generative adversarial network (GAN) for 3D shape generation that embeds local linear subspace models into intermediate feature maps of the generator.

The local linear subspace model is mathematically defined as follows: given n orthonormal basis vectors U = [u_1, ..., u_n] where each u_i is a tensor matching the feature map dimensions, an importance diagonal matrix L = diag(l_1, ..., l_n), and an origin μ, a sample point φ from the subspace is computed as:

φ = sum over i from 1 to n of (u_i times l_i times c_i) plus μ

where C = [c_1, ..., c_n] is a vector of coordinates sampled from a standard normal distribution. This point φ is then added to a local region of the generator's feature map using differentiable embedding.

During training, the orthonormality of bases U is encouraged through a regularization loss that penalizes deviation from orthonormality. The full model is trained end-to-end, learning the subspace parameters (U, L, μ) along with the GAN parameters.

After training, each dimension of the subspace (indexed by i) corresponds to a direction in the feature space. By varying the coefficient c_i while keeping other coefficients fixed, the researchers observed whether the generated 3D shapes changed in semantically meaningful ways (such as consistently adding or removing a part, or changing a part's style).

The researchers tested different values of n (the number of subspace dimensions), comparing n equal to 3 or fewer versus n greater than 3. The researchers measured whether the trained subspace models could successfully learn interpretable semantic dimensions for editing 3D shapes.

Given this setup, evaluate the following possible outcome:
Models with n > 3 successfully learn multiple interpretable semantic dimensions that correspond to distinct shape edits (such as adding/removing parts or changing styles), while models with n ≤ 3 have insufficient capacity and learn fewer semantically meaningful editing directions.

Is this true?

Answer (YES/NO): NO